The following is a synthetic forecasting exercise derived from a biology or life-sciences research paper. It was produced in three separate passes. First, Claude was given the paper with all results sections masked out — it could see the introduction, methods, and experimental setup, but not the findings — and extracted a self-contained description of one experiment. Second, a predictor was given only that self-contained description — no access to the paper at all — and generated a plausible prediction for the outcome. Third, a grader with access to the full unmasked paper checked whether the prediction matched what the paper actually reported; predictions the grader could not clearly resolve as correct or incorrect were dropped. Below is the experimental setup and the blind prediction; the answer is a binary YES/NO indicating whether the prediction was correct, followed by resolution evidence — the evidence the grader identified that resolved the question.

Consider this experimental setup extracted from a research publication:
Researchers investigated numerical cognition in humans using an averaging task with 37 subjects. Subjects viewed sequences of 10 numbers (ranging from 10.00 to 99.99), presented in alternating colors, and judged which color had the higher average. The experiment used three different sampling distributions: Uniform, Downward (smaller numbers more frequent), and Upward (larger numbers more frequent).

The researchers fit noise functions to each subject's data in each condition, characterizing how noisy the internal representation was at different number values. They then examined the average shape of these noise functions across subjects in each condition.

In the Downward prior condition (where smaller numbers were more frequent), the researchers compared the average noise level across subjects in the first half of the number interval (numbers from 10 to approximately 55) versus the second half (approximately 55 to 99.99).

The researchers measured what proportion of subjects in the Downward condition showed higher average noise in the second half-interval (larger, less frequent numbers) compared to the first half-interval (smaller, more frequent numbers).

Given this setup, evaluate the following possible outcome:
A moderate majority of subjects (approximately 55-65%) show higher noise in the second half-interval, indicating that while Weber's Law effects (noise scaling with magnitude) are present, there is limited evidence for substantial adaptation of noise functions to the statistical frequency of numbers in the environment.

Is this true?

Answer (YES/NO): NO